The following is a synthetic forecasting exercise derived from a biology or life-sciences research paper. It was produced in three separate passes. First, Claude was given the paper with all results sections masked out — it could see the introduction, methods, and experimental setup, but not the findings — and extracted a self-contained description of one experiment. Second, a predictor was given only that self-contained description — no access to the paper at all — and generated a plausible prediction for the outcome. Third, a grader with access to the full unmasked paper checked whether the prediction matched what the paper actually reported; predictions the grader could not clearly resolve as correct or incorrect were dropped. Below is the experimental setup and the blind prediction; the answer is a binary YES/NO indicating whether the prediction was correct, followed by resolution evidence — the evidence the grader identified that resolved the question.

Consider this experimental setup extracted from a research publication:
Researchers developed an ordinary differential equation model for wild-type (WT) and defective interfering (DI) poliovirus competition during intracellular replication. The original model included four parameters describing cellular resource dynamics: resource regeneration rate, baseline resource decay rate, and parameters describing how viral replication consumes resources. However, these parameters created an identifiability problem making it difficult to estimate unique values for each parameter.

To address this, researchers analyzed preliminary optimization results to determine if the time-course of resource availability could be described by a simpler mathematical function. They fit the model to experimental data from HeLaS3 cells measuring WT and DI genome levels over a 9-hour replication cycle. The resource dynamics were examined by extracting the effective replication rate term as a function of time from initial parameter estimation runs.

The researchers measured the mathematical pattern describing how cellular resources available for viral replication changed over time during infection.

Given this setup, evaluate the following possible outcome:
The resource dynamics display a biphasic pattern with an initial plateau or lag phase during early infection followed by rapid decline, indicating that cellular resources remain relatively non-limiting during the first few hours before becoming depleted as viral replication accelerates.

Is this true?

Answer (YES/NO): NO